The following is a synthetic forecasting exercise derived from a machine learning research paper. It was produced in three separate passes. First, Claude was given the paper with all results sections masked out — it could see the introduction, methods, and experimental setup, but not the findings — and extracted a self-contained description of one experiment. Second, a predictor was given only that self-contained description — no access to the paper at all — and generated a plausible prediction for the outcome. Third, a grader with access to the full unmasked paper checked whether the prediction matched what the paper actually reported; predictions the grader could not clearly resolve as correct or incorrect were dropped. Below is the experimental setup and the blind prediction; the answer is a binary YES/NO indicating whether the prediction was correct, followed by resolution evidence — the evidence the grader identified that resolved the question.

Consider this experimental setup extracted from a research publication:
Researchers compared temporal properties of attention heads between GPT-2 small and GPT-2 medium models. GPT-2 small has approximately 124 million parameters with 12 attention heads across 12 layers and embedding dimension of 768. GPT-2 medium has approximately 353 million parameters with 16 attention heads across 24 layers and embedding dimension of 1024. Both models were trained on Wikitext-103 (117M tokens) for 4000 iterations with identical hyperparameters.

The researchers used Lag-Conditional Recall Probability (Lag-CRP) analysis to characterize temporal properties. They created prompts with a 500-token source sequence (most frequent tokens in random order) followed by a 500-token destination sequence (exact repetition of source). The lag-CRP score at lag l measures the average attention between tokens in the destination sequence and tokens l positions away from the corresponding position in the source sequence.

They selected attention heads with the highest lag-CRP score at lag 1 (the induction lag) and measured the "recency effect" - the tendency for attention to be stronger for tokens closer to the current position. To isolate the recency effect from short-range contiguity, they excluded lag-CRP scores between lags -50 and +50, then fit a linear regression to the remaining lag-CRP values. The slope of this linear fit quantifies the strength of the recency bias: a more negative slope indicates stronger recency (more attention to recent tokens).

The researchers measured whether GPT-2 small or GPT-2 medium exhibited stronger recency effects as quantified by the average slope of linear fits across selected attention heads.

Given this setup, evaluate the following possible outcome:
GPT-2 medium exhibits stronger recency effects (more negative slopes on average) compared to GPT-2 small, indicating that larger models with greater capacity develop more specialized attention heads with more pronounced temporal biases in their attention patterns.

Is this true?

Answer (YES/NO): NO